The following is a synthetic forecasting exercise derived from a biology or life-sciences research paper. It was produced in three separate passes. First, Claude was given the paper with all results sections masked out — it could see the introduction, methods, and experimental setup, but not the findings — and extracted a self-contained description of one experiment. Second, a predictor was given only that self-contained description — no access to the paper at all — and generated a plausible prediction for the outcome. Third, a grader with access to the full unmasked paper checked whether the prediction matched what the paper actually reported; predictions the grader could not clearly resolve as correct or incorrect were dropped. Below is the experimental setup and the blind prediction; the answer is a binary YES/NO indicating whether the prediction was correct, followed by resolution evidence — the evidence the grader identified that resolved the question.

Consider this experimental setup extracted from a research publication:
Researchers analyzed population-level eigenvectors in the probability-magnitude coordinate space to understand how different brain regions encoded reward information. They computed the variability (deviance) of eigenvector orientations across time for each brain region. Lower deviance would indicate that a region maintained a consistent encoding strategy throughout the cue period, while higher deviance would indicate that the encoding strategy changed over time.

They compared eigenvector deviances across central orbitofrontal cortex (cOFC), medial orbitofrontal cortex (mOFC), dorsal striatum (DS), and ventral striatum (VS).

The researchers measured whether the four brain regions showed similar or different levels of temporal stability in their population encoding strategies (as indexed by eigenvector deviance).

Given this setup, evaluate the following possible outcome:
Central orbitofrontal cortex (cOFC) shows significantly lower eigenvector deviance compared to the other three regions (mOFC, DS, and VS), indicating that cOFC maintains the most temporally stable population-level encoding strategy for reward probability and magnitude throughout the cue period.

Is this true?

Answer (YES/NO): NO